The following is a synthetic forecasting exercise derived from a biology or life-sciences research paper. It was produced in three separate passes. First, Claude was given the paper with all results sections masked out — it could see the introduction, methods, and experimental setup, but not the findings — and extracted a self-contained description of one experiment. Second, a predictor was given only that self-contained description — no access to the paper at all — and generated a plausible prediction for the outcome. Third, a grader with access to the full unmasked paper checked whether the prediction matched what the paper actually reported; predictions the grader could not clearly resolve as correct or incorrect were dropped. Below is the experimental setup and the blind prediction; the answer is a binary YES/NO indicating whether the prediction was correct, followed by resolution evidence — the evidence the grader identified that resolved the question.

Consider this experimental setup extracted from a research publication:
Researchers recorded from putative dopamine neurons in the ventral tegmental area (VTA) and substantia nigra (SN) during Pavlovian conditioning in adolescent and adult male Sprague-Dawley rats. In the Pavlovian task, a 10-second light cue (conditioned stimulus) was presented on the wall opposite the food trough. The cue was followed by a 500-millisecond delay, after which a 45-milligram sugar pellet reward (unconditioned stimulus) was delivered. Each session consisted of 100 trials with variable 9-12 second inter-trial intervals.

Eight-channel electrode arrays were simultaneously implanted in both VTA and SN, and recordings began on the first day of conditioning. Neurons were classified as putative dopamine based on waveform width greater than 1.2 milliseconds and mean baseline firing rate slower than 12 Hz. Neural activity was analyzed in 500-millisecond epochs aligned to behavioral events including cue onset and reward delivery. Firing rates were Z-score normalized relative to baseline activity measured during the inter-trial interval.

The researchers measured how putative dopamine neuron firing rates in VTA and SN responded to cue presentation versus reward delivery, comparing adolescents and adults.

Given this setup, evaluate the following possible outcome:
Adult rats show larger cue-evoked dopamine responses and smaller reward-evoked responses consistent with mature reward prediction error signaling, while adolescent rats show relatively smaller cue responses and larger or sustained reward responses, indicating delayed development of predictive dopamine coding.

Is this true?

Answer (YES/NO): NO